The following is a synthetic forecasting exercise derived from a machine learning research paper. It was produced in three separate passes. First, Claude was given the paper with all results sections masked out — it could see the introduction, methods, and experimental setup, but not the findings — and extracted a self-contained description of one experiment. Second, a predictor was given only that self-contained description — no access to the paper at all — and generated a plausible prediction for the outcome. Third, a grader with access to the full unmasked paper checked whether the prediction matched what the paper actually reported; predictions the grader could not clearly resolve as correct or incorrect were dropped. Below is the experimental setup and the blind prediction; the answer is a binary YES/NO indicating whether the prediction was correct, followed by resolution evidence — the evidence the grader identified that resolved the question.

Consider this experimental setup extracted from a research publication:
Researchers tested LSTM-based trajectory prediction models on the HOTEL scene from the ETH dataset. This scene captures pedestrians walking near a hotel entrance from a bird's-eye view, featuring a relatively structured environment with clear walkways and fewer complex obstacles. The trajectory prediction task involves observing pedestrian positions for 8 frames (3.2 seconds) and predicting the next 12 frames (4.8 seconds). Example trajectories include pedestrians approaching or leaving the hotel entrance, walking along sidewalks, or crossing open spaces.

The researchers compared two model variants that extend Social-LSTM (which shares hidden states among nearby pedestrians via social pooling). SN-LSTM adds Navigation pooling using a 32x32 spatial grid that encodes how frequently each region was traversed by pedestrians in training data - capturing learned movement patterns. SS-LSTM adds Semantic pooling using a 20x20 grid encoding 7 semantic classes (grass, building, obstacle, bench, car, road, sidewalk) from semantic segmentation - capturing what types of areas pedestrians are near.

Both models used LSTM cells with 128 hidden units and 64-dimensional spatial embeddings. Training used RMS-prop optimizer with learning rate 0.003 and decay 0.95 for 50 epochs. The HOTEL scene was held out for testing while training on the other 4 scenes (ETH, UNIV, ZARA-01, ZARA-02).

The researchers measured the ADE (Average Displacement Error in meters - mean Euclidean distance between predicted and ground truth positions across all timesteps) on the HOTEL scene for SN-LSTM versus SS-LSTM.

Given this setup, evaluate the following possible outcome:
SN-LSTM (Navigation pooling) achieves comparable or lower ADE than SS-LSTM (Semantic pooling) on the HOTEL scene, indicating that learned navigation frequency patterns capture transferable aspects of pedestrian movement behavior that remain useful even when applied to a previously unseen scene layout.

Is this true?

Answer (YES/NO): NO